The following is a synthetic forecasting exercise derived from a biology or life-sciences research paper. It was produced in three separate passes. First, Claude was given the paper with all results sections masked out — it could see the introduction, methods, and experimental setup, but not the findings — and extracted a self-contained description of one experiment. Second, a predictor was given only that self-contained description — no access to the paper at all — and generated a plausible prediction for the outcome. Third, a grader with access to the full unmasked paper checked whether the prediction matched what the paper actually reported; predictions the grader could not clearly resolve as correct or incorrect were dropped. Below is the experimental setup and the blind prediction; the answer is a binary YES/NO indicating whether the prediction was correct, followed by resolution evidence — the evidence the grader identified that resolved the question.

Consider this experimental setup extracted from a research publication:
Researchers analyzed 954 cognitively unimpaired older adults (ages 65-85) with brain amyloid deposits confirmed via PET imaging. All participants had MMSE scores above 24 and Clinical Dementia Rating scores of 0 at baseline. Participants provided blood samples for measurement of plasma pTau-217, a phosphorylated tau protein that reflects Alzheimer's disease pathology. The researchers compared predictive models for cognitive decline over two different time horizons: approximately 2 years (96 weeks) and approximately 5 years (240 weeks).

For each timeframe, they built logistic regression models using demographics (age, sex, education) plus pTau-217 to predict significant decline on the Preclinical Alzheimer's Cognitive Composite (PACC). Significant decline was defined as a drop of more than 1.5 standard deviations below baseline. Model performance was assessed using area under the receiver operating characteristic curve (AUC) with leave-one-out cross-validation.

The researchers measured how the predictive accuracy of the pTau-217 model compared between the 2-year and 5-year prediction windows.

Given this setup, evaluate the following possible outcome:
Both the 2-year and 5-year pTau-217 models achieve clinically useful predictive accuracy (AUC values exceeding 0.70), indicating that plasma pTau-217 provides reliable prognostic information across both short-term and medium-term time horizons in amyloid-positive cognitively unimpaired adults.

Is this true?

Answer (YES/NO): NO